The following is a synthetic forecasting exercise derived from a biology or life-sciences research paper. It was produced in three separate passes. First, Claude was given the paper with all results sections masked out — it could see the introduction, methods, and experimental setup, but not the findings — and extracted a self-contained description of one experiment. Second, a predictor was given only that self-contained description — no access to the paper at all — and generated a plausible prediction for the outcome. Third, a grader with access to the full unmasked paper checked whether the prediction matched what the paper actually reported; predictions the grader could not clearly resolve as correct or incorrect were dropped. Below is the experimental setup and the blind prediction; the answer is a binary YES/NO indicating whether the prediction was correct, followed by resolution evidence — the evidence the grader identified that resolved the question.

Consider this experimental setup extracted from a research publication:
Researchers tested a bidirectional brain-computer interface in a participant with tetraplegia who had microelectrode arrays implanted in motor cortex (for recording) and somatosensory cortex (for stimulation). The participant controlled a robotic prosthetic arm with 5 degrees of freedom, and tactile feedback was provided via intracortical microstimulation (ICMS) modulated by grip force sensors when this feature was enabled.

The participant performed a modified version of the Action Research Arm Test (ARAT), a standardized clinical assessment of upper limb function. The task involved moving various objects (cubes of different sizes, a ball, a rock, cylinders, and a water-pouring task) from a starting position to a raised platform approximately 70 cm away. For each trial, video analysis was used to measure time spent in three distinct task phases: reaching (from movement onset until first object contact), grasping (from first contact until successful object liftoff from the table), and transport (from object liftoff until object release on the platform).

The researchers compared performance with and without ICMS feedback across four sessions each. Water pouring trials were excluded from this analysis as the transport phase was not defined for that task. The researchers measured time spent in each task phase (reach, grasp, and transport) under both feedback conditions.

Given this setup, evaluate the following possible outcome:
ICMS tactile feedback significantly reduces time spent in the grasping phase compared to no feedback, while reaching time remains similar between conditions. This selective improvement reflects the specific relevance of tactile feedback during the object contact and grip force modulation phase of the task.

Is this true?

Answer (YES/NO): NO